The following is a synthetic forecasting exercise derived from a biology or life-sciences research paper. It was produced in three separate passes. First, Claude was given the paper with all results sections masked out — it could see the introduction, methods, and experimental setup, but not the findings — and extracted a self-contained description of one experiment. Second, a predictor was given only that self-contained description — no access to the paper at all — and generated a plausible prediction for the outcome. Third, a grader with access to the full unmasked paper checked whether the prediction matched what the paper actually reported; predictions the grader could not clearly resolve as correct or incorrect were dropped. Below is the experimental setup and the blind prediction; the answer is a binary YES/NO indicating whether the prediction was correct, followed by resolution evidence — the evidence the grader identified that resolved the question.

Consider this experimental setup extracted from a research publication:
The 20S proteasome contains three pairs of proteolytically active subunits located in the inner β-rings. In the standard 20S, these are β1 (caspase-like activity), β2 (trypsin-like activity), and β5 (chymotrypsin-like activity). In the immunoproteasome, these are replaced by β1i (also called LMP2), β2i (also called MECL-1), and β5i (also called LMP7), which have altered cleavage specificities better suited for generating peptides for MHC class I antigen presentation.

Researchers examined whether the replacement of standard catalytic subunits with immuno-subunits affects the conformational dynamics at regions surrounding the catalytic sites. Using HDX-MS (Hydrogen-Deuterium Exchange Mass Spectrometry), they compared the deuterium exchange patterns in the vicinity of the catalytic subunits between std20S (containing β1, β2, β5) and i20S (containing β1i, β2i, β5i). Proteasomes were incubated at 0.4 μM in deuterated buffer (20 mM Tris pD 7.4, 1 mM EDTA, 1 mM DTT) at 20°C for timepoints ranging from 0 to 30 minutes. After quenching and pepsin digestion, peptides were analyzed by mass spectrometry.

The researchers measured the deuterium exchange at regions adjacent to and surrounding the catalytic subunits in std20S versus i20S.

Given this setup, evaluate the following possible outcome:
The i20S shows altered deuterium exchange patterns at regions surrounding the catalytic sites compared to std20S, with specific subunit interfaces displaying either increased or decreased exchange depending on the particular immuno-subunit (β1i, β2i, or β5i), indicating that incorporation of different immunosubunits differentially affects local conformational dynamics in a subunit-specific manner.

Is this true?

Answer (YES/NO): YES